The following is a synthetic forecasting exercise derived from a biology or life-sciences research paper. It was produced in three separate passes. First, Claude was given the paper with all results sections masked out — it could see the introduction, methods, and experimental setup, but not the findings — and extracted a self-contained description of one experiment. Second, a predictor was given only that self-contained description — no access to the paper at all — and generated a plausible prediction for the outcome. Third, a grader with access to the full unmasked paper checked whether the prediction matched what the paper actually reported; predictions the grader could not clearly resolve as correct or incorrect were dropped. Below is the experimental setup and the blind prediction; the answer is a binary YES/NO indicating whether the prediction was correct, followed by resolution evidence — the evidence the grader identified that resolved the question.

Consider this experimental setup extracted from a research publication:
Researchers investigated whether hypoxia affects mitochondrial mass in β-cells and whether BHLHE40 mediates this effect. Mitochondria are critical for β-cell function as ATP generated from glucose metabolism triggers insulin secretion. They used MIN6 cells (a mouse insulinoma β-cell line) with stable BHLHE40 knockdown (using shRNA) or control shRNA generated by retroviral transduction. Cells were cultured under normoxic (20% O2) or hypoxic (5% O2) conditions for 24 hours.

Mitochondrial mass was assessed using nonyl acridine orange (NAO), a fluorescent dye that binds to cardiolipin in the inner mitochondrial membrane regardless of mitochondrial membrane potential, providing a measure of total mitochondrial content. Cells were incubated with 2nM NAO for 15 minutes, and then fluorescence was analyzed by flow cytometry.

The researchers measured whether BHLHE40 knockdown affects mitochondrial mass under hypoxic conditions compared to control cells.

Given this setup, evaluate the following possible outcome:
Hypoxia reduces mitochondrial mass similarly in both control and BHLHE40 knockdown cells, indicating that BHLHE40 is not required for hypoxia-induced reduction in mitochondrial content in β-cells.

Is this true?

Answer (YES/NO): NO